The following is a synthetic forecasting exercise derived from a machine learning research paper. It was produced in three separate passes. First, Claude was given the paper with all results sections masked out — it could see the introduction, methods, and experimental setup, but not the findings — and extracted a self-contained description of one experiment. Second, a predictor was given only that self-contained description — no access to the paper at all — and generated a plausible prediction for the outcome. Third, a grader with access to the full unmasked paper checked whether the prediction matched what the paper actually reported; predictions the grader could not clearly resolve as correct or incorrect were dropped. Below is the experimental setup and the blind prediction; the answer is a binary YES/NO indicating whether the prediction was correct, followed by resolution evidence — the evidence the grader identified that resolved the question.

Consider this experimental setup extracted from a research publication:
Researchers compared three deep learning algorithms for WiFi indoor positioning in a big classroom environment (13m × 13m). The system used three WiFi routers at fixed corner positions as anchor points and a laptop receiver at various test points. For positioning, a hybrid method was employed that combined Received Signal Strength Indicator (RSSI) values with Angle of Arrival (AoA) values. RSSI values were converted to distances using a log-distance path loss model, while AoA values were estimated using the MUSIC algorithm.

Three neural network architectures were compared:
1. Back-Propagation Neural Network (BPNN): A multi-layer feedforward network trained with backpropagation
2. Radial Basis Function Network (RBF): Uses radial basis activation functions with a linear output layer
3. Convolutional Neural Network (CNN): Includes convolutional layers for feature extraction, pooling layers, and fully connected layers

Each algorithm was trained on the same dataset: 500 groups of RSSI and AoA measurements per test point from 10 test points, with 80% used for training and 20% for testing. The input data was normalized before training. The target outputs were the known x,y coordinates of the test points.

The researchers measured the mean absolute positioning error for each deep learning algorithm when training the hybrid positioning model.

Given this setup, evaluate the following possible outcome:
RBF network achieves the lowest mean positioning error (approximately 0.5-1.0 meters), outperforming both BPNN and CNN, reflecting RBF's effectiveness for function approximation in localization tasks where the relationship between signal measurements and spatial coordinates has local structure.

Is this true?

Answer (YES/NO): NO